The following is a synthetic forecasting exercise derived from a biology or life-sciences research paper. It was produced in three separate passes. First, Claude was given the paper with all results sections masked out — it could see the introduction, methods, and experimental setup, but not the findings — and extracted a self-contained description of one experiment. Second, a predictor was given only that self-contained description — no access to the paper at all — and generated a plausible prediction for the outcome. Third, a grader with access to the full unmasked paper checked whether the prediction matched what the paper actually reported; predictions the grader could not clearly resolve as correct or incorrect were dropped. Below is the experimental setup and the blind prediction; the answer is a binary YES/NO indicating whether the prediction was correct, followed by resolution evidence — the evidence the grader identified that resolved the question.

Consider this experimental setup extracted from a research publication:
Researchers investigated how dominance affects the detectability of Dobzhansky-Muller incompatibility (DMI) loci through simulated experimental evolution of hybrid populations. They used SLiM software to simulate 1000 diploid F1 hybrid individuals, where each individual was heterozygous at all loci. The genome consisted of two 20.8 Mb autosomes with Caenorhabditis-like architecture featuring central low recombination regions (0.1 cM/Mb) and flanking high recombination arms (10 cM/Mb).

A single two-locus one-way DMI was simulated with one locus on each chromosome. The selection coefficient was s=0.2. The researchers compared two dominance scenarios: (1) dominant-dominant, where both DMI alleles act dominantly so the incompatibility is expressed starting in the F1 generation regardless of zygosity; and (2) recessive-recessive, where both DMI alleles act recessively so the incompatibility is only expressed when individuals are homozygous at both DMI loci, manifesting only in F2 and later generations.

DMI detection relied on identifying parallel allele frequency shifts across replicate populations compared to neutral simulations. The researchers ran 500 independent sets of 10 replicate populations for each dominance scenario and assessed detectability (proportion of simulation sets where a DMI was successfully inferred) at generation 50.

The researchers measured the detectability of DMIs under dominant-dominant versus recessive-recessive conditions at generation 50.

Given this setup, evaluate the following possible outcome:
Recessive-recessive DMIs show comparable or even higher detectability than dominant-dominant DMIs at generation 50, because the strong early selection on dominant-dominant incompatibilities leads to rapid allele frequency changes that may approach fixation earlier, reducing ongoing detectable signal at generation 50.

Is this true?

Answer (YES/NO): YES